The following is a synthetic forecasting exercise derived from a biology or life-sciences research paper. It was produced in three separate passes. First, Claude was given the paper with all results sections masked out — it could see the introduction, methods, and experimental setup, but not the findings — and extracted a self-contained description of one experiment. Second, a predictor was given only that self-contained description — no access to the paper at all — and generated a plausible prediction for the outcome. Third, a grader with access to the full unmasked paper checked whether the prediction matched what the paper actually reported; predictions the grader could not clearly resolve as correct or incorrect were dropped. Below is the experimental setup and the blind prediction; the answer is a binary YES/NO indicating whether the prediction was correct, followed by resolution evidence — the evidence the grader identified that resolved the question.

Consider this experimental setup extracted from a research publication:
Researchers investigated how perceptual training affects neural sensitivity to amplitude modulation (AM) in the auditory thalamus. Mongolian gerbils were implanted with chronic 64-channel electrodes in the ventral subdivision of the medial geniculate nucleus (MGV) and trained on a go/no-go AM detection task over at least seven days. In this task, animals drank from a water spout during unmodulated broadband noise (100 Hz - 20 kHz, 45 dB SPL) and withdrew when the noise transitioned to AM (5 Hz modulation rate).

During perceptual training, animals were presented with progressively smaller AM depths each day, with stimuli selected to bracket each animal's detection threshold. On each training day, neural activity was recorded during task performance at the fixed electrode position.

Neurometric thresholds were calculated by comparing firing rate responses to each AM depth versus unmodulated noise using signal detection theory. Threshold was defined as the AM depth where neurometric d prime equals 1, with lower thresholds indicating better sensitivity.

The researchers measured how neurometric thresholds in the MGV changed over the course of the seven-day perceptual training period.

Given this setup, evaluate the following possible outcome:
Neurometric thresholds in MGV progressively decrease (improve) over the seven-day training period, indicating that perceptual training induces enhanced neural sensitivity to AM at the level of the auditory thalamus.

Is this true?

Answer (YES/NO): YES